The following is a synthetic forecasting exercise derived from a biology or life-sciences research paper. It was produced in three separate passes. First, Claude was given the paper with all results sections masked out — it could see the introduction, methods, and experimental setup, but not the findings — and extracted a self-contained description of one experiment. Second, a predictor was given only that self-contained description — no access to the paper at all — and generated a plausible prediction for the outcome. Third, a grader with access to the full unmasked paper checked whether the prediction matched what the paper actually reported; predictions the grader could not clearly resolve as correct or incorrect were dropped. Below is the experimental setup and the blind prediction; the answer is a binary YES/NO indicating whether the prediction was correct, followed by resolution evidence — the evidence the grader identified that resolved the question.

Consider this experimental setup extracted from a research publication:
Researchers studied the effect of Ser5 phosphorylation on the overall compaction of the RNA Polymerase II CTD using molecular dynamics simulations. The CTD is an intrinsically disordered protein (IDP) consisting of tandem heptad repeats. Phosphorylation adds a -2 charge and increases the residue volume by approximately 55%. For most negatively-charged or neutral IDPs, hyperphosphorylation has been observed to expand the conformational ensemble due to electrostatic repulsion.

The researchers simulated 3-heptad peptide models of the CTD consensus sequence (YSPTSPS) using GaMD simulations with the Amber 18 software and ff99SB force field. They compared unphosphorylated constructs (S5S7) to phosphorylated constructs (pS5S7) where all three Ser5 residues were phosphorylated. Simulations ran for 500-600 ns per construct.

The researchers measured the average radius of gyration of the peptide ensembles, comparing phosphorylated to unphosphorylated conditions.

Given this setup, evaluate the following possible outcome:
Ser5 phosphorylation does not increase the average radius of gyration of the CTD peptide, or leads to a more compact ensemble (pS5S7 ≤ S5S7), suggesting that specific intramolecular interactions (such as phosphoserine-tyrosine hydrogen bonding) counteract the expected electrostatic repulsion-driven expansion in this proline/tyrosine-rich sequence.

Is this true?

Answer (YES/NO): NO